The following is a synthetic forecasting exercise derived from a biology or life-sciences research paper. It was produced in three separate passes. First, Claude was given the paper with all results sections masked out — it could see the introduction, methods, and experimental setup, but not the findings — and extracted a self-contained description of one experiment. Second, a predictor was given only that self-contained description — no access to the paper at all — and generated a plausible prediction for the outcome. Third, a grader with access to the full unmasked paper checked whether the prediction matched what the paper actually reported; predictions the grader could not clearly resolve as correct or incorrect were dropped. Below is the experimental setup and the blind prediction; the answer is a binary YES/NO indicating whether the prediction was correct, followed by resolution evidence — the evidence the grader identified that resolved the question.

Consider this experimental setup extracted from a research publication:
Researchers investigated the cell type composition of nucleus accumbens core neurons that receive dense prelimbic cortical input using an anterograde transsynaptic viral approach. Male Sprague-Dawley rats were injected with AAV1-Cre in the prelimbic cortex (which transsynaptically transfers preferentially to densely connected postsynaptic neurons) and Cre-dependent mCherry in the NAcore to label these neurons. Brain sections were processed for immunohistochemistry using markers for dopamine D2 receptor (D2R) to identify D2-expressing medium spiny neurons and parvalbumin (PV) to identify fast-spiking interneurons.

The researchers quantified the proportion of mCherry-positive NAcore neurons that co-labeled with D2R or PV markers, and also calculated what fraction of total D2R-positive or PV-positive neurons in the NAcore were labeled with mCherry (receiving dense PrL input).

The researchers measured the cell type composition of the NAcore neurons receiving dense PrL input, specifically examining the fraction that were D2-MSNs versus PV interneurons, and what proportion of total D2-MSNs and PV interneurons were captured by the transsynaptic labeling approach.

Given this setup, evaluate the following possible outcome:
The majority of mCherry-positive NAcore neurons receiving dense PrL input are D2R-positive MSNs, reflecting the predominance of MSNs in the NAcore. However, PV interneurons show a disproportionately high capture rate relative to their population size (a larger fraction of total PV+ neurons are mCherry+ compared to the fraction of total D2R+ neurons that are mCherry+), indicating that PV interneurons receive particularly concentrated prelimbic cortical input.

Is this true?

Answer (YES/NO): NO